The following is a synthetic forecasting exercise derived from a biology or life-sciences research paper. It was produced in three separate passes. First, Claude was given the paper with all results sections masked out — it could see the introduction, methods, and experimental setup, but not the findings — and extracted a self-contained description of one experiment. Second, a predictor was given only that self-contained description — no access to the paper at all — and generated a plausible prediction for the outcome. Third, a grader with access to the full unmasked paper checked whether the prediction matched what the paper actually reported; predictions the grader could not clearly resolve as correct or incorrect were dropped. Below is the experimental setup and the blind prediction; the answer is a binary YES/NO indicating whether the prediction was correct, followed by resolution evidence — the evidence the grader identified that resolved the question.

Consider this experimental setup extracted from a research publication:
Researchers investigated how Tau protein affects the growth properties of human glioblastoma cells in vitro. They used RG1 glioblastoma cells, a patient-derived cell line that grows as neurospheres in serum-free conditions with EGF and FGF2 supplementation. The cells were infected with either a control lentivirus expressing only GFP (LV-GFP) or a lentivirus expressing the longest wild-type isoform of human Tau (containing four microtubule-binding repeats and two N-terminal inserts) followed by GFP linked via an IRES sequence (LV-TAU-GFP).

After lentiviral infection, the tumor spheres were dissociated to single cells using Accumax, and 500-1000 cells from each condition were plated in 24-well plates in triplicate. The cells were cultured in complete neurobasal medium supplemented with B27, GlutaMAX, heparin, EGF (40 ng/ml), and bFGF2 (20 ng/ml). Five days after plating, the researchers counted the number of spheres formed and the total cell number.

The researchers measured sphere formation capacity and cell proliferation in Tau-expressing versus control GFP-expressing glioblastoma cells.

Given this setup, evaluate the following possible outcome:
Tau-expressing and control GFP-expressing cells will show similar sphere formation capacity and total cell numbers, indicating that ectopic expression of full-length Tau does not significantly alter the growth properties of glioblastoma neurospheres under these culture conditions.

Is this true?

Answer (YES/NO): YES